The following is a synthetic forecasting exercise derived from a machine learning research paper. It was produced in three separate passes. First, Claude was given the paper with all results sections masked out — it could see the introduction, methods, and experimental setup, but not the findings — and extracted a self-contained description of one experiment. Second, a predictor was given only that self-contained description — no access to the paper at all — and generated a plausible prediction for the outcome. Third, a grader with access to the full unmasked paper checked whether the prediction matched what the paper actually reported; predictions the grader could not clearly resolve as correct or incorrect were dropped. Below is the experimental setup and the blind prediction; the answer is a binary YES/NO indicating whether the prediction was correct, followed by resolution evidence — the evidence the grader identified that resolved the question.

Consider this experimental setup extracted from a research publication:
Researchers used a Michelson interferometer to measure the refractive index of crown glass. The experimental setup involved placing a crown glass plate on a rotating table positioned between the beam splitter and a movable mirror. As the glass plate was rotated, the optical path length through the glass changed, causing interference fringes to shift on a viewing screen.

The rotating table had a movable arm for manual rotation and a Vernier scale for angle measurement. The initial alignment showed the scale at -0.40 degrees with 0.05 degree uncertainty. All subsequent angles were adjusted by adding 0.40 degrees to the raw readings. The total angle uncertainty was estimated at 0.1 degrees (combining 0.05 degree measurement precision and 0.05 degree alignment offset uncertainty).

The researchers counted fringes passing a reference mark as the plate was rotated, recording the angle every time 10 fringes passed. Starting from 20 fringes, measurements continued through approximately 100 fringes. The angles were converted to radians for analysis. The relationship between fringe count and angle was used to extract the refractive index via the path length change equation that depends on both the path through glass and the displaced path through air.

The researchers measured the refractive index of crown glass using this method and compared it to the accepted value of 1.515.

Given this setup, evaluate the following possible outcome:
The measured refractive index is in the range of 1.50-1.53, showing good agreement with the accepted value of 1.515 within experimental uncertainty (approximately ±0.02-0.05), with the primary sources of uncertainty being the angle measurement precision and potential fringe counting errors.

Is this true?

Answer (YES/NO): NO